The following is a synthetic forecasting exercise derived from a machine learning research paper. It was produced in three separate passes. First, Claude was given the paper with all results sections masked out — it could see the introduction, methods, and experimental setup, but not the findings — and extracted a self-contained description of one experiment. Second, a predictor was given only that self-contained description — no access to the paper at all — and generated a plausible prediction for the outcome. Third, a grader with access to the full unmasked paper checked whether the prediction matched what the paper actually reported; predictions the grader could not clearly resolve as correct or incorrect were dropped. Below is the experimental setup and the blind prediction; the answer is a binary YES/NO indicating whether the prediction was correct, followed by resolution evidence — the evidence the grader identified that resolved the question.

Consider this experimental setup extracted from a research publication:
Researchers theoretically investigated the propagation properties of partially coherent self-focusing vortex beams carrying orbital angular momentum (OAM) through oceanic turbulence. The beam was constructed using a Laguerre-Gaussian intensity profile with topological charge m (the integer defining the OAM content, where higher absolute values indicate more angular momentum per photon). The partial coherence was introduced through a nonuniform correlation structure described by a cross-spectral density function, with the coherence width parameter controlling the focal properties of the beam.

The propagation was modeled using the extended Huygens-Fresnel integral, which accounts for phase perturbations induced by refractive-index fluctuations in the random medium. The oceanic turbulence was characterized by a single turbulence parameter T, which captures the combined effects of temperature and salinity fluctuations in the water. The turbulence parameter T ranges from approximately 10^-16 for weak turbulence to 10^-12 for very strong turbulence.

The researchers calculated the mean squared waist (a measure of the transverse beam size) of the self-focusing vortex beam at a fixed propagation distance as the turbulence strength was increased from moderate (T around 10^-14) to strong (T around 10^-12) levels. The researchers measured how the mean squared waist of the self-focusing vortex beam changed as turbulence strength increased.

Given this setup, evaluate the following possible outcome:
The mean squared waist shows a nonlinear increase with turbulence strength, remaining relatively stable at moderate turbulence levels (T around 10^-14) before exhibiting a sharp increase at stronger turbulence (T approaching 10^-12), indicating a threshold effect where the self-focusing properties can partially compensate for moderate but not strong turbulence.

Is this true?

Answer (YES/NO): NO